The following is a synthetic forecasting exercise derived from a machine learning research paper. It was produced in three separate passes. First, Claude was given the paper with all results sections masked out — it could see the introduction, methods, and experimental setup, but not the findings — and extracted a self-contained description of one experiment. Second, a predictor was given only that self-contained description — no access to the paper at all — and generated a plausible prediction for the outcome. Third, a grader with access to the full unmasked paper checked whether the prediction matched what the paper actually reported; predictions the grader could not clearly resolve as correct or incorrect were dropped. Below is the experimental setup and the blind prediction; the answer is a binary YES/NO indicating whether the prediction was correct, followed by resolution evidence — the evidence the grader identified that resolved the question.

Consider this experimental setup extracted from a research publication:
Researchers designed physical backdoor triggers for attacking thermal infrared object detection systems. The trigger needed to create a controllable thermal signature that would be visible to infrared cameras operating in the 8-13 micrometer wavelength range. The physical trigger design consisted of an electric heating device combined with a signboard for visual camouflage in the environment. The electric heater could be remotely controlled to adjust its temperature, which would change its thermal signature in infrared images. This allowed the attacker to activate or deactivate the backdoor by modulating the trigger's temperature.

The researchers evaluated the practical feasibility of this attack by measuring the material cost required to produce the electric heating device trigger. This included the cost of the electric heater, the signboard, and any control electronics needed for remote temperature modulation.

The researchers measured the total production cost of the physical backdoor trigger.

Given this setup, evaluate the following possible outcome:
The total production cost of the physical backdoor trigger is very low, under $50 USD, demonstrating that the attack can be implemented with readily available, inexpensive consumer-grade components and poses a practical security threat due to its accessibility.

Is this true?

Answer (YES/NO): NO